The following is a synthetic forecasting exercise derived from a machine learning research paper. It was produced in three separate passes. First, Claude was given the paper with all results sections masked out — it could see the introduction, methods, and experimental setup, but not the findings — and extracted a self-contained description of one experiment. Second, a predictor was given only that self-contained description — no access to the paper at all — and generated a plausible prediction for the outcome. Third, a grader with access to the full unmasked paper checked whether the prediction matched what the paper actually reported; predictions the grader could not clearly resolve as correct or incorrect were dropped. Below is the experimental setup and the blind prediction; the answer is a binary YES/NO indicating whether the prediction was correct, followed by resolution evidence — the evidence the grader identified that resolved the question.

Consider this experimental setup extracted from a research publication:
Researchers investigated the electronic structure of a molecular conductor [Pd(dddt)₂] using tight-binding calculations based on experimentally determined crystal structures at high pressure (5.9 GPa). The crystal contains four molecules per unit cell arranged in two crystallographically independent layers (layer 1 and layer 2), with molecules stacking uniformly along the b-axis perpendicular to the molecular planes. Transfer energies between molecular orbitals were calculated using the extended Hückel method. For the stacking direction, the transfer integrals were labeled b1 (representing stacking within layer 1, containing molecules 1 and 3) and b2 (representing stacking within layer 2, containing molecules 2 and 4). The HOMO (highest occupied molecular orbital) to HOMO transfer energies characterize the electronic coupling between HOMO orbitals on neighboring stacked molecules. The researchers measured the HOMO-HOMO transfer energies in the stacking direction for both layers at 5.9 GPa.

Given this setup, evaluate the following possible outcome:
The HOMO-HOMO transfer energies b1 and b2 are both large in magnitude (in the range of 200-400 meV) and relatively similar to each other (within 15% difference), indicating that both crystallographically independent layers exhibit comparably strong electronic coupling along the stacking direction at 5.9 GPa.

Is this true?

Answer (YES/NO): NO